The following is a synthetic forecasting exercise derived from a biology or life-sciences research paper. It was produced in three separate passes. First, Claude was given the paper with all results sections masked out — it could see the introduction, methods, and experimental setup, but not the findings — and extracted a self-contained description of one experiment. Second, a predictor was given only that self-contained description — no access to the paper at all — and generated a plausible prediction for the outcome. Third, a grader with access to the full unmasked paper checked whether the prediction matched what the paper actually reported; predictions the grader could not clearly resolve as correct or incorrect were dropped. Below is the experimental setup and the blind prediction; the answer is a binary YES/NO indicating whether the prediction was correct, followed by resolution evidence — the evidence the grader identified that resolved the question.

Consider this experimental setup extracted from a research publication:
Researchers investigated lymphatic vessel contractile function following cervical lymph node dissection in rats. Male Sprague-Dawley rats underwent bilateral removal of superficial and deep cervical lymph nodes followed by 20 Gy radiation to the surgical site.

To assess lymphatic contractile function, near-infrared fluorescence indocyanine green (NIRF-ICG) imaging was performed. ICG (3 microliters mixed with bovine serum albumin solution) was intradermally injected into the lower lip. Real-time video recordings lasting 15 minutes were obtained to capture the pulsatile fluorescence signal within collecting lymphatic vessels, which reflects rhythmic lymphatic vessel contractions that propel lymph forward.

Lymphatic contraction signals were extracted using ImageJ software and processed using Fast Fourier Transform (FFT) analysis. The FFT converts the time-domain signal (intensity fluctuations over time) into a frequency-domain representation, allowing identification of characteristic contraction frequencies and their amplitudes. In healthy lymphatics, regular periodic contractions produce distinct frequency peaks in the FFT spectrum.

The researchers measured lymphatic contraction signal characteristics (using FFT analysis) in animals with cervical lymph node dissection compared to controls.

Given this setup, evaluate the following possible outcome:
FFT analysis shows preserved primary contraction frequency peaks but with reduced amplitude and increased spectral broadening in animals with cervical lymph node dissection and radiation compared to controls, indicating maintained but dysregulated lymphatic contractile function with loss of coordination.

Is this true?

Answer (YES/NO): NO